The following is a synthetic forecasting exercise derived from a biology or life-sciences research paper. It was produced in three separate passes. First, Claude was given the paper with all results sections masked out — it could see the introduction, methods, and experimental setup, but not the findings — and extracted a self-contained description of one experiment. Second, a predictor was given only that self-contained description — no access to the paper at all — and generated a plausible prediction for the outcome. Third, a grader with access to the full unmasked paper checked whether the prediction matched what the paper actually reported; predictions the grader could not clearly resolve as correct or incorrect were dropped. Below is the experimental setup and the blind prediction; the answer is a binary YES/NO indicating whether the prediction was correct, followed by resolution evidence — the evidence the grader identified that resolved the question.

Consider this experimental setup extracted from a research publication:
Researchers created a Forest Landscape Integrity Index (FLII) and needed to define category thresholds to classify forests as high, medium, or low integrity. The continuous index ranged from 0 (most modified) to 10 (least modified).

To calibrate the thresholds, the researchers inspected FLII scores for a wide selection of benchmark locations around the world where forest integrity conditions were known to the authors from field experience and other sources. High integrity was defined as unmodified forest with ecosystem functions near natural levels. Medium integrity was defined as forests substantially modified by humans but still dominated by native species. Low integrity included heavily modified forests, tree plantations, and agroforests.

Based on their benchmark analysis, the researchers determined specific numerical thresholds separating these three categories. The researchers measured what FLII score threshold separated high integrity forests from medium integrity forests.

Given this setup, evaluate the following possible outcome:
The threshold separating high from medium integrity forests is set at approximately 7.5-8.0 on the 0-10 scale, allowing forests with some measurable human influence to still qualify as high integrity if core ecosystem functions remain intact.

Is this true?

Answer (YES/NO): NO